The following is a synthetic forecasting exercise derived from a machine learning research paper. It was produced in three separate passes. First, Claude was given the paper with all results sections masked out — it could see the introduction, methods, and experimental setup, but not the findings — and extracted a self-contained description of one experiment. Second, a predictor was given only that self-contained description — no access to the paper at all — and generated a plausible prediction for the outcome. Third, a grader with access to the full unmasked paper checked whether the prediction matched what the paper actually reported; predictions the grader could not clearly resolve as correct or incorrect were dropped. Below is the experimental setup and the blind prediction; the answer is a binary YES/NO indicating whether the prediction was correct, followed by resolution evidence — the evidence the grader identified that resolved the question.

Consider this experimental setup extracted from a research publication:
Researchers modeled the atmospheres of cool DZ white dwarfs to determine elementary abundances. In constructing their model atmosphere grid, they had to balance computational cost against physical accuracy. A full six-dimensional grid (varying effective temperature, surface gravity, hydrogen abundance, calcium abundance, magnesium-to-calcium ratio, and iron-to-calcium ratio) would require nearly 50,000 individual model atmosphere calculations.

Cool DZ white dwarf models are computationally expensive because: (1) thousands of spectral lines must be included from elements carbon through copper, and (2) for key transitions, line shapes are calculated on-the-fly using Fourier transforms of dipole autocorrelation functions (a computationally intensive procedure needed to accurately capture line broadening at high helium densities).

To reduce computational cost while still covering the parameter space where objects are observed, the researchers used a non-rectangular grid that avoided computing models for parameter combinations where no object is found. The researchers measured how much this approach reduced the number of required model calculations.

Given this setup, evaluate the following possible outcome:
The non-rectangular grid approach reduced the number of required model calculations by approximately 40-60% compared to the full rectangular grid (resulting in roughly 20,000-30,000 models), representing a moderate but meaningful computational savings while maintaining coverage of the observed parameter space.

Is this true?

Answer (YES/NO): NO